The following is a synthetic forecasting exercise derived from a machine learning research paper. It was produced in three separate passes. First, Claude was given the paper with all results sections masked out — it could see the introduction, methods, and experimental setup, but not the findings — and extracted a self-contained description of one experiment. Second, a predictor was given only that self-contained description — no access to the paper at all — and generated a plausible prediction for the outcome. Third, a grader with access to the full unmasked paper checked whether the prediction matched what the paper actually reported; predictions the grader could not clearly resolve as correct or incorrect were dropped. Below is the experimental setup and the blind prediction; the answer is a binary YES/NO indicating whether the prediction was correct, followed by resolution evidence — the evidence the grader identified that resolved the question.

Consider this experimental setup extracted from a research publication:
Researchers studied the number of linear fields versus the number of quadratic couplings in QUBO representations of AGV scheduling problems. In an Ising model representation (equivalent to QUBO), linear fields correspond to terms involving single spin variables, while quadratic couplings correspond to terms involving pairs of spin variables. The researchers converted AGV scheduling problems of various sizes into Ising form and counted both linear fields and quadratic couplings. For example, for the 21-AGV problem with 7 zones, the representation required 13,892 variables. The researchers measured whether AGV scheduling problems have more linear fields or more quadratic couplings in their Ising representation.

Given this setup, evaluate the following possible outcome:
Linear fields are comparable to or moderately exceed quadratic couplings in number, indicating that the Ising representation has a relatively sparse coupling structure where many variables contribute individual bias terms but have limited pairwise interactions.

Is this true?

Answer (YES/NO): NO